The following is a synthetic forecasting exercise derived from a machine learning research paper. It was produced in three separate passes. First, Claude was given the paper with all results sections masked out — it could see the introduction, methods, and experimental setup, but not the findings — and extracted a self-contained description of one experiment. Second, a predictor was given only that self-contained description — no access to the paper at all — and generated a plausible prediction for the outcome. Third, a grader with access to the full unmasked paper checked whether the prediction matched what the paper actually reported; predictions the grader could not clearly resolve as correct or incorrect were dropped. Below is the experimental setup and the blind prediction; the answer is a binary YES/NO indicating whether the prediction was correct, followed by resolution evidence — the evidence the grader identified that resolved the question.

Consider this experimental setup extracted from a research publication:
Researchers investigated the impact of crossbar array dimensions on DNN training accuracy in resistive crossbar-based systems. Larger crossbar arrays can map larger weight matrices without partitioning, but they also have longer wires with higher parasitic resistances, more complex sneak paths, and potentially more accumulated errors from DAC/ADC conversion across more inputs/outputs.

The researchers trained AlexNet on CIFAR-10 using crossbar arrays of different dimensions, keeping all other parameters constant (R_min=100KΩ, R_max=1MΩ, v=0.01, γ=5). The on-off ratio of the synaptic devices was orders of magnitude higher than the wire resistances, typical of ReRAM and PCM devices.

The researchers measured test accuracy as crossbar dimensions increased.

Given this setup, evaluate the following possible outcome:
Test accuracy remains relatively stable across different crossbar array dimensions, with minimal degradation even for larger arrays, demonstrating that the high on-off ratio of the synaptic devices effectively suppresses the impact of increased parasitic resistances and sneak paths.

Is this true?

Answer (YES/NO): YES